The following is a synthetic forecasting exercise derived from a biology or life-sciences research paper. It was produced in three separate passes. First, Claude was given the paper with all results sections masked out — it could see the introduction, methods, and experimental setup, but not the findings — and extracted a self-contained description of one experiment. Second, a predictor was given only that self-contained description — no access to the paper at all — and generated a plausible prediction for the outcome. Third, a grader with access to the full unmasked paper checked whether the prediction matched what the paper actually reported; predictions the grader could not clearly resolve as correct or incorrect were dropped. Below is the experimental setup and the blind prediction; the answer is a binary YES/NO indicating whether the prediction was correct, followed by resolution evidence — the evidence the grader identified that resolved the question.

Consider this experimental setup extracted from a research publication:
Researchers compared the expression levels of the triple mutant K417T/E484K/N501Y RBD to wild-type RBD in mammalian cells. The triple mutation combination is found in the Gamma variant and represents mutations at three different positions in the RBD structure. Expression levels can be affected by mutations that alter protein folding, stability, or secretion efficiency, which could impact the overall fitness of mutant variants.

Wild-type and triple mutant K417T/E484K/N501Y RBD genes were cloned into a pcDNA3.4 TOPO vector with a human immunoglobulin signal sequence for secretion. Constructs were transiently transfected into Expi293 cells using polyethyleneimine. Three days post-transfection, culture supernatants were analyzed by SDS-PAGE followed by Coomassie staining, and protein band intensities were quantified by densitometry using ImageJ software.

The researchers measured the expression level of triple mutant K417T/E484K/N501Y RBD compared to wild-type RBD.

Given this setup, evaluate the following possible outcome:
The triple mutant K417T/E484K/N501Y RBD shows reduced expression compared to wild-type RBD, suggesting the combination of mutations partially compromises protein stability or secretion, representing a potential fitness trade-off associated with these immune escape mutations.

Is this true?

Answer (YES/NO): NO